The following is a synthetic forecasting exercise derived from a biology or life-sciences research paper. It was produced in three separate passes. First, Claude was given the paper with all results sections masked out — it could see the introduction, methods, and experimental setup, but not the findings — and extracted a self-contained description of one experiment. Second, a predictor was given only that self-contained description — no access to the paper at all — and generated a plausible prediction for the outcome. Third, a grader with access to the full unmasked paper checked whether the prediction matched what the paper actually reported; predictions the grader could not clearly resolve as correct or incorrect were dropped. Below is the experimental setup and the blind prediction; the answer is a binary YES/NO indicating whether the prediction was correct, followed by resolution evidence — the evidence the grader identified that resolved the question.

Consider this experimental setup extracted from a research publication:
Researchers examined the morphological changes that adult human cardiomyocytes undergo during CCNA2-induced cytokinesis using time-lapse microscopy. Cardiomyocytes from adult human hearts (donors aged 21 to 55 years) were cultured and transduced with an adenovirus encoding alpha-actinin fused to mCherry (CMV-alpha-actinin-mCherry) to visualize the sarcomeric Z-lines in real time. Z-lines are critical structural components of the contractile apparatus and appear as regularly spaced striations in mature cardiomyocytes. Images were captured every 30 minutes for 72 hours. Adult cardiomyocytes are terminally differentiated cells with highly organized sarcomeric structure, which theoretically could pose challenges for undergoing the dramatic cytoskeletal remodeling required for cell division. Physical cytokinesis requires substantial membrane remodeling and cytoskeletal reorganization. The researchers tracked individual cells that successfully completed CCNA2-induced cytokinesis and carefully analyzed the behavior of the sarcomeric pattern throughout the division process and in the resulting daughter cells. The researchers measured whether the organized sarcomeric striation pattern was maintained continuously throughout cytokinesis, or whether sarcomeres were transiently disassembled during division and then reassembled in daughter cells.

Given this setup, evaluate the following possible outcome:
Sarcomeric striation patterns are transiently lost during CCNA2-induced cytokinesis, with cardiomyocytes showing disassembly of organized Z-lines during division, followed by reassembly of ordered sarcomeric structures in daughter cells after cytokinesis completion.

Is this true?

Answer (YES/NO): NO